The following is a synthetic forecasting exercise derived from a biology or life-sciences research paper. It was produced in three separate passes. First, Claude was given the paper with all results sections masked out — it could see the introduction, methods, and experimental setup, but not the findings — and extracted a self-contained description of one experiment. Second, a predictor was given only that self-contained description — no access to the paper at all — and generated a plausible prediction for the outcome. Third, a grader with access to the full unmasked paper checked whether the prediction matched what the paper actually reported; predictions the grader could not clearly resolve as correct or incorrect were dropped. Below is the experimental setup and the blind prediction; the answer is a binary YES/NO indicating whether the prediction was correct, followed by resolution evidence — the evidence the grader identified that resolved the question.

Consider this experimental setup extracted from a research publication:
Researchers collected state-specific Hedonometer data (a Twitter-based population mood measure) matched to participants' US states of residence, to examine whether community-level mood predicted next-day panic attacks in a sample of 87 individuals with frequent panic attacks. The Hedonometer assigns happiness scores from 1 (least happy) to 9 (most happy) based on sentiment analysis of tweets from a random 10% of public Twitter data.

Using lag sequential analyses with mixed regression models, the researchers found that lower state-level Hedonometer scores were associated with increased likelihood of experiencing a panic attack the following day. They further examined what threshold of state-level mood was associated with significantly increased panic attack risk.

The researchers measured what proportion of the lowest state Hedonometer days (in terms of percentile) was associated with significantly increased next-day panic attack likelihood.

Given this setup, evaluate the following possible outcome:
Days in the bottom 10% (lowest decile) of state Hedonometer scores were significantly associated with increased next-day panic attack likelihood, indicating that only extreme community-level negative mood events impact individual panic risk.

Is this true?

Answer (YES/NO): NO